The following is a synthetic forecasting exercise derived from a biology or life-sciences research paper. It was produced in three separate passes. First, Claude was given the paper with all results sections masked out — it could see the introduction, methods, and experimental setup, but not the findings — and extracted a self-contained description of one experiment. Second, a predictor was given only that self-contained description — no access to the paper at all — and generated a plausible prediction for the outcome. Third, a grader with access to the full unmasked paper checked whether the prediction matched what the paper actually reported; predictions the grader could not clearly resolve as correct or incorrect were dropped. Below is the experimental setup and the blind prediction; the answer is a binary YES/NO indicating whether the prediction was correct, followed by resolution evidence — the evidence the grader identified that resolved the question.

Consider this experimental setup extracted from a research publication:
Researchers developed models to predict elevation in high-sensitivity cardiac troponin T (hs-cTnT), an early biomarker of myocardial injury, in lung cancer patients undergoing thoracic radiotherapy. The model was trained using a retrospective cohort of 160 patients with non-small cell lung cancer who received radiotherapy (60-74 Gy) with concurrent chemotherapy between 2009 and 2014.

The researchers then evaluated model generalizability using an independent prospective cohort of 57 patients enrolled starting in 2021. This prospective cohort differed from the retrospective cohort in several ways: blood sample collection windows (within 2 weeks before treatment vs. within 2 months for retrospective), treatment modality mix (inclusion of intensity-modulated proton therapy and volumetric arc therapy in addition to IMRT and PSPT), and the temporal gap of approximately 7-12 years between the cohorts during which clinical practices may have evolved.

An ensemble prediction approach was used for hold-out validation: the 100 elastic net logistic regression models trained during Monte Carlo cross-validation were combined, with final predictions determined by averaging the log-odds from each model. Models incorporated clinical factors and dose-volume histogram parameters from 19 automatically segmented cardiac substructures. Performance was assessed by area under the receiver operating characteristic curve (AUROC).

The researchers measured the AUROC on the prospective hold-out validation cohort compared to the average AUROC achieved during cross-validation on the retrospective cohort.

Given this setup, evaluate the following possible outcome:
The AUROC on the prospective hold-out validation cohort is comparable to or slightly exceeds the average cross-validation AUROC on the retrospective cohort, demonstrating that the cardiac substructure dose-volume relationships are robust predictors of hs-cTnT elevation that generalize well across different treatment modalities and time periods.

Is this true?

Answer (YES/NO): NO